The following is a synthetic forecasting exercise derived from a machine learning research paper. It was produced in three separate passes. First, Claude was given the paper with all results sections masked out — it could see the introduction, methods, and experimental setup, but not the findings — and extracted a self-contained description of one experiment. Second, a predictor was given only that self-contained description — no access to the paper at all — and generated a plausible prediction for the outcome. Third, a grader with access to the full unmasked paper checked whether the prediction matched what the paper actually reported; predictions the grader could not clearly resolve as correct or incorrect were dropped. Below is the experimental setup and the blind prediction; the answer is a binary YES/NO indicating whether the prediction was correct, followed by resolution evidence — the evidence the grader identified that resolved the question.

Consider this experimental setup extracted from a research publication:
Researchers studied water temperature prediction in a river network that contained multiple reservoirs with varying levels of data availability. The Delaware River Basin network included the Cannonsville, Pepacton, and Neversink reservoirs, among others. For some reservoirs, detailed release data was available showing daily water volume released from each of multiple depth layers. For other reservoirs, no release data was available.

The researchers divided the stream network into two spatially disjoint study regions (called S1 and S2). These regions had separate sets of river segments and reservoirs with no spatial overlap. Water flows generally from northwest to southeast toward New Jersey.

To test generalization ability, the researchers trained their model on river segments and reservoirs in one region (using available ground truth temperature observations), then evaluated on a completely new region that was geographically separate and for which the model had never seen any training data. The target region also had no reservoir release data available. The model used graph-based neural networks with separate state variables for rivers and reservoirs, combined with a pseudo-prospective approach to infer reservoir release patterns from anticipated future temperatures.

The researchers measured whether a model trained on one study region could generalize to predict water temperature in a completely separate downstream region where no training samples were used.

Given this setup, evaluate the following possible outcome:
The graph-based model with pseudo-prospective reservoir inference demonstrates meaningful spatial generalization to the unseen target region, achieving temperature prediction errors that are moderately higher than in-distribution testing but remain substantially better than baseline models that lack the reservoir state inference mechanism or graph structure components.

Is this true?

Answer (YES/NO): YES